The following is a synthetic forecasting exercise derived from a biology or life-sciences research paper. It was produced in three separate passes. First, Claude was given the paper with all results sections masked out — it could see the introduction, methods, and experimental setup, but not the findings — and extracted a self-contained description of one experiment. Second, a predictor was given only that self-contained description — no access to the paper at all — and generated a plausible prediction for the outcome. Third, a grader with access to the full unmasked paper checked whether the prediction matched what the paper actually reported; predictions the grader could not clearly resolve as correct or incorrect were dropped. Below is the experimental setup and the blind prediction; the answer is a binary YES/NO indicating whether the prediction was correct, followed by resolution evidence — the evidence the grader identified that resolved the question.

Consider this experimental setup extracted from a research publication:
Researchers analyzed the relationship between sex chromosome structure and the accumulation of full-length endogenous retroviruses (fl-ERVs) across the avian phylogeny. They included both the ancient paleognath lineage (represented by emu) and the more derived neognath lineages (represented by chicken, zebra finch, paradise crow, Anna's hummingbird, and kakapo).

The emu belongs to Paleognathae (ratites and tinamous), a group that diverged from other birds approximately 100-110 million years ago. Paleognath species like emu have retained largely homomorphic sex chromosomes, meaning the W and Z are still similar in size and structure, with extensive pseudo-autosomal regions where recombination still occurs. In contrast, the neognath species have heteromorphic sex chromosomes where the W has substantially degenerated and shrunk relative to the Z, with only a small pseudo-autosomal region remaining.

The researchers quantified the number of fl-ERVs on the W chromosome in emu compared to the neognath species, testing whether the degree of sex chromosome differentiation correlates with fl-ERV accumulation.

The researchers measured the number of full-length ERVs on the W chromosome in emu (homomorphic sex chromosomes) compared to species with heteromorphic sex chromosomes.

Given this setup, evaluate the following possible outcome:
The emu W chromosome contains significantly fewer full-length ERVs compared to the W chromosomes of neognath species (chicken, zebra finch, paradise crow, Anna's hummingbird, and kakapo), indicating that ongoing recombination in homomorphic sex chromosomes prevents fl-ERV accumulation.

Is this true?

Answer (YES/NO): YES